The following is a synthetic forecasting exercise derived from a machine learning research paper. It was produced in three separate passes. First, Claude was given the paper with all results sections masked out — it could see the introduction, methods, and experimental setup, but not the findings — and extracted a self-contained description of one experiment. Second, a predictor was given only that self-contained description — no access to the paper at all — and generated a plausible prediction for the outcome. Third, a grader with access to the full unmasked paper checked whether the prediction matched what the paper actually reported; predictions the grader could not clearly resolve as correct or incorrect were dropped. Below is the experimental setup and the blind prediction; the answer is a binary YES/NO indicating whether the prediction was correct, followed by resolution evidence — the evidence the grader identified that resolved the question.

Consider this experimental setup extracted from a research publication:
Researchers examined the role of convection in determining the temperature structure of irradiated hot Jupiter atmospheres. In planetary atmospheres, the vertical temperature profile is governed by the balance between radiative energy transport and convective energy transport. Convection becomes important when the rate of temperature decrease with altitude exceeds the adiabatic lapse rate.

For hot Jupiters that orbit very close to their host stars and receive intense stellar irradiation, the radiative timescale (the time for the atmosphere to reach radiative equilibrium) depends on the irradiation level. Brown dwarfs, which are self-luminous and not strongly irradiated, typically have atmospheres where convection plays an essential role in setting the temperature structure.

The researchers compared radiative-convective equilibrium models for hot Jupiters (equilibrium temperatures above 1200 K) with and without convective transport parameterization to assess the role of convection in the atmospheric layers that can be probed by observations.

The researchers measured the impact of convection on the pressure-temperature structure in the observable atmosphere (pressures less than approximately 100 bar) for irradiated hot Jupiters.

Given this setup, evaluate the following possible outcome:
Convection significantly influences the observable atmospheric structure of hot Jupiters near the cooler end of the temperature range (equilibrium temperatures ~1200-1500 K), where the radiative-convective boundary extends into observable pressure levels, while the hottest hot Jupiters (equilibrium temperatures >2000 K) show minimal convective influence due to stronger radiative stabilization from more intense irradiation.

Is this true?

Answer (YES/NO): NO